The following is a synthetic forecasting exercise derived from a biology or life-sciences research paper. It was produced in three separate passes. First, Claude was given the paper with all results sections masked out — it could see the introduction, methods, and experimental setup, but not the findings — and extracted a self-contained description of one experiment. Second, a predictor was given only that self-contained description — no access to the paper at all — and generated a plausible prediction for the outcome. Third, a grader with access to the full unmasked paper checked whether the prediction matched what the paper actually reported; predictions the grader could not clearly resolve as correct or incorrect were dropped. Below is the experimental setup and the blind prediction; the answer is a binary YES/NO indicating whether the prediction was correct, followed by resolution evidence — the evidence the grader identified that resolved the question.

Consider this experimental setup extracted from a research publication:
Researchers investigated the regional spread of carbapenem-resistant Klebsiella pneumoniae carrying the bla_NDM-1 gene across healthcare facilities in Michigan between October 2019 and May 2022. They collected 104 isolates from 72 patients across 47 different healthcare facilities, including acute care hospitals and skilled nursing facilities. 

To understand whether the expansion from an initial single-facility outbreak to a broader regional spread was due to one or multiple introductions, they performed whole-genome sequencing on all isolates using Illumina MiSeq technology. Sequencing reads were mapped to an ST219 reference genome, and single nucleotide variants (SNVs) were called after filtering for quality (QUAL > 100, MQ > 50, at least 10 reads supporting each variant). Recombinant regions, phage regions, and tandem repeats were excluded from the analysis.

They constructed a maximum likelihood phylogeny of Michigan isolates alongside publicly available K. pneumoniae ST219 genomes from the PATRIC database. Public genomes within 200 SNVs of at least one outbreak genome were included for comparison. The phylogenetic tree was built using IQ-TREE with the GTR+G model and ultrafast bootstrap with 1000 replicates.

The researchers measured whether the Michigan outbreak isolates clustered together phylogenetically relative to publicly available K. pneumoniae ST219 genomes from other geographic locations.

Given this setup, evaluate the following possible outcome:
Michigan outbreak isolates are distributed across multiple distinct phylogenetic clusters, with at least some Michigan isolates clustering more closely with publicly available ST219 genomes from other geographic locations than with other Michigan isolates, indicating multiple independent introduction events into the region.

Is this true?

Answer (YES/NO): NO